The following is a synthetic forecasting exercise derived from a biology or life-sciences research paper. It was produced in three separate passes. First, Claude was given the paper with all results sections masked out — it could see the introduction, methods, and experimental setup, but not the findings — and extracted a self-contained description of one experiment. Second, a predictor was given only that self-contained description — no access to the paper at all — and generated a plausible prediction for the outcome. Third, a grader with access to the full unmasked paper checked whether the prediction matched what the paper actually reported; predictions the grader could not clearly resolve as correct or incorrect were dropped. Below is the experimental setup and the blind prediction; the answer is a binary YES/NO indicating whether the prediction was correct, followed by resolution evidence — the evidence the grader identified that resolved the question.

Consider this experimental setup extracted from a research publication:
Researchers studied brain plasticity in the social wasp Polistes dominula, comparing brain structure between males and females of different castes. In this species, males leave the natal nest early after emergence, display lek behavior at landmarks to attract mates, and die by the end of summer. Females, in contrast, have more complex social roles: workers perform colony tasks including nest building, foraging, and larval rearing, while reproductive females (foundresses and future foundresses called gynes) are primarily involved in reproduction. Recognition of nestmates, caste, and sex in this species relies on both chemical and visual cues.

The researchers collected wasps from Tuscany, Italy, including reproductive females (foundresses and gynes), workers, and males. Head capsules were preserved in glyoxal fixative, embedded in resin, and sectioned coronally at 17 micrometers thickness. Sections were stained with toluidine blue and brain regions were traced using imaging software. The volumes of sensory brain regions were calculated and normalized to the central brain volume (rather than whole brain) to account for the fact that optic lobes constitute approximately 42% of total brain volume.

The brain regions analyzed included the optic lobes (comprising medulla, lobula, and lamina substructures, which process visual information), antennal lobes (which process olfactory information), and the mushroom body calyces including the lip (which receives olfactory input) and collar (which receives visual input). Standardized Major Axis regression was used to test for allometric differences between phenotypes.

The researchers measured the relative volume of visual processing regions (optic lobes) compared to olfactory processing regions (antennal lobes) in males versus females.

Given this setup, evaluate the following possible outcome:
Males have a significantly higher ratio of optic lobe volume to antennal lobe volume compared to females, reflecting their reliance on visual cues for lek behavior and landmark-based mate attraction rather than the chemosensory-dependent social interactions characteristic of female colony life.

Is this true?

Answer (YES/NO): YES